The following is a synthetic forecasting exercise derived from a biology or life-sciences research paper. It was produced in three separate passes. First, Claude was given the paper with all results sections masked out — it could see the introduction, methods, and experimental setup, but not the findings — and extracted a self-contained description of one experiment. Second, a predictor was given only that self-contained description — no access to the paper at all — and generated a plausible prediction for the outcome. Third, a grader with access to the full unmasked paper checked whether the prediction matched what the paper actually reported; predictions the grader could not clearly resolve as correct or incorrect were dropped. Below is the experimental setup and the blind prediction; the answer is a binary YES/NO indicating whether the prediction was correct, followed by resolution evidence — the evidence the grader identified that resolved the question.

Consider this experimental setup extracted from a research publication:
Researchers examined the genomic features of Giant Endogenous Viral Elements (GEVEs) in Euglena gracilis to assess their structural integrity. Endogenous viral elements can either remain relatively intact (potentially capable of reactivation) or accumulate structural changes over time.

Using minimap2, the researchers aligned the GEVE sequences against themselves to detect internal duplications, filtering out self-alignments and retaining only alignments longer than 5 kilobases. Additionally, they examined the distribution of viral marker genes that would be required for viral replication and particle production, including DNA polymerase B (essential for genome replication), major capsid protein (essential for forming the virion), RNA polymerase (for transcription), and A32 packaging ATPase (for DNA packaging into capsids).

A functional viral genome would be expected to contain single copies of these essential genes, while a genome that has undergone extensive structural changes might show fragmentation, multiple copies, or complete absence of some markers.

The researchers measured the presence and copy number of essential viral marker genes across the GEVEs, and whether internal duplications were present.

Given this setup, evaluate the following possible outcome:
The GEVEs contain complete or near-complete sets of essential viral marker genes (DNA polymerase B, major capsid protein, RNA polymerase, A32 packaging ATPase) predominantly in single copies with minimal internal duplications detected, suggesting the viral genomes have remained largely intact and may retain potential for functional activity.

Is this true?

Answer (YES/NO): NO